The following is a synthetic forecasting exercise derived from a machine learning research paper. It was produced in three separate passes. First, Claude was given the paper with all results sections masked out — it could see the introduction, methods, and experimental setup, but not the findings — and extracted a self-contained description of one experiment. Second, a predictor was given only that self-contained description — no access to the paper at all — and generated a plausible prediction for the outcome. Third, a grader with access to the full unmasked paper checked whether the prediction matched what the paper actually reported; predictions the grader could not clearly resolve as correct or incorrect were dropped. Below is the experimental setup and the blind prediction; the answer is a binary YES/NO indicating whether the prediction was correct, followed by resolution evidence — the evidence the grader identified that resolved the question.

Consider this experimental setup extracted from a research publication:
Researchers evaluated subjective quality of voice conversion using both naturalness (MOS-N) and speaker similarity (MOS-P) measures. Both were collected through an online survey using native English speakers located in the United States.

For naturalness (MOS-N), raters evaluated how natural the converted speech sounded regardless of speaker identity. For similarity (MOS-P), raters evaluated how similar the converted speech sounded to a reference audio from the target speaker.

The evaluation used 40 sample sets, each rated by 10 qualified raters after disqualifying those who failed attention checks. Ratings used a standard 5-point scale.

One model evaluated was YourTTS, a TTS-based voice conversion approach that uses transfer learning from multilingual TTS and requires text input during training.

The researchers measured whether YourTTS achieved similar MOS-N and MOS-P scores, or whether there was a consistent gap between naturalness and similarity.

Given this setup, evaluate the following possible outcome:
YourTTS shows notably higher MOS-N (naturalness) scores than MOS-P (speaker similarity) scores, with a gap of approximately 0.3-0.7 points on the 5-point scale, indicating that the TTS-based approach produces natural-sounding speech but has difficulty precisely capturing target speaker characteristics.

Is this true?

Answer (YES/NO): NO